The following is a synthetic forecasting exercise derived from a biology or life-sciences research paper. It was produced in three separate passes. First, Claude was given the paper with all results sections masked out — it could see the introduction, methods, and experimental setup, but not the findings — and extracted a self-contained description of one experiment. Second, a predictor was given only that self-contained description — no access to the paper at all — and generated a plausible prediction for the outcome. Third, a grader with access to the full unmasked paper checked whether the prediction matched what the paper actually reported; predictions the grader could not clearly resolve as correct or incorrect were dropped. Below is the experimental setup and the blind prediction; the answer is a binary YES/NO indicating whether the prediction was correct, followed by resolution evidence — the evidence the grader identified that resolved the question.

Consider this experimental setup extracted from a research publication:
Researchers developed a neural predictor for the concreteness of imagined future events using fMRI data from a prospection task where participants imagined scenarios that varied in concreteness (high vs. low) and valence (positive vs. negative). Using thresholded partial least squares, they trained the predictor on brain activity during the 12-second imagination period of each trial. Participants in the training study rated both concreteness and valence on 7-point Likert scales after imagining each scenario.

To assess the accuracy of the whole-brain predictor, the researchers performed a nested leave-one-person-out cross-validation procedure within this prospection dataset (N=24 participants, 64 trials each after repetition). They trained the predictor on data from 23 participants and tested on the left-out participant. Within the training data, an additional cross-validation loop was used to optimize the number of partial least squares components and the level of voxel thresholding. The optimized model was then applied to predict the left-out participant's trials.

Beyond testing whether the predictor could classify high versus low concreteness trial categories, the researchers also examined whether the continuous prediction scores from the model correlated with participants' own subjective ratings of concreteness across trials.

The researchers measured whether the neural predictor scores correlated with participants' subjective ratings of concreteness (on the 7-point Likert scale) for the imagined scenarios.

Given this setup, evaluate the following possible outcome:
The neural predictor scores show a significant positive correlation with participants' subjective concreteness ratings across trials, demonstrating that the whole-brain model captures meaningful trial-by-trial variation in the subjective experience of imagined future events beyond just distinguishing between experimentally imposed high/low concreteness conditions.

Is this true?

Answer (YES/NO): YES